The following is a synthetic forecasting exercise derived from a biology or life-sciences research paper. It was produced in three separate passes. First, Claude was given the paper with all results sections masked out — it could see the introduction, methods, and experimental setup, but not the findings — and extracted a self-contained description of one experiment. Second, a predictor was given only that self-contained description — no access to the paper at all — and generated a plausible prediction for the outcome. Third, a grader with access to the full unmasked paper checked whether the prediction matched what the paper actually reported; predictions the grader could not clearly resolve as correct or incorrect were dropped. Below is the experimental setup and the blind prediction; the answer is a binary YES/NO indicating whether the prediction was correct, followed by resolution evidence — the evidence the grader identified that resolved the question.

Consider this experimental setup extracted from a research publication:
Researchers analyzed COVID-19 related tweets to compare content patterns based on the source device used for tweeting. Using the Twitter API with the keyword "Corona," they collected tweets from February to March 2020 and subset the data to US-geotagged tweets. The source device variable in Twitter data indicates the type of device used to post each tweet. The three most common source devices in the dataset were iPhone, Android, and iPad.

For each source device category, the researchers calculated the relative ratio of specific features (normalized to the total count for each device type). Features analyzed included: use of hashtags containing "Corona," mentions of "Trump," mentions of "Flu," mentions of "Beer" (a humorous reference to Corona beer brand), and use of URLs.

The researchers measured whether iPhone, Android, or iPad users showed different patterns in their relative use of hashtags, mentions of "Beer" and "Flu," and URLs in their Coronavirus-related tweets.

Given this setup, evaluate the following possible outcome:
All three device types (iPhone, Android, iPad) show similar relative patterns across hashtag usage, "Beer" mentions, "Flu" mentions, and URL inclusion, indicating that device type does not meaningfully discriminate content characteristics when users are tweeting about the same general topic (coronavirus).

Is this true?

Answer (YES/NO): NO